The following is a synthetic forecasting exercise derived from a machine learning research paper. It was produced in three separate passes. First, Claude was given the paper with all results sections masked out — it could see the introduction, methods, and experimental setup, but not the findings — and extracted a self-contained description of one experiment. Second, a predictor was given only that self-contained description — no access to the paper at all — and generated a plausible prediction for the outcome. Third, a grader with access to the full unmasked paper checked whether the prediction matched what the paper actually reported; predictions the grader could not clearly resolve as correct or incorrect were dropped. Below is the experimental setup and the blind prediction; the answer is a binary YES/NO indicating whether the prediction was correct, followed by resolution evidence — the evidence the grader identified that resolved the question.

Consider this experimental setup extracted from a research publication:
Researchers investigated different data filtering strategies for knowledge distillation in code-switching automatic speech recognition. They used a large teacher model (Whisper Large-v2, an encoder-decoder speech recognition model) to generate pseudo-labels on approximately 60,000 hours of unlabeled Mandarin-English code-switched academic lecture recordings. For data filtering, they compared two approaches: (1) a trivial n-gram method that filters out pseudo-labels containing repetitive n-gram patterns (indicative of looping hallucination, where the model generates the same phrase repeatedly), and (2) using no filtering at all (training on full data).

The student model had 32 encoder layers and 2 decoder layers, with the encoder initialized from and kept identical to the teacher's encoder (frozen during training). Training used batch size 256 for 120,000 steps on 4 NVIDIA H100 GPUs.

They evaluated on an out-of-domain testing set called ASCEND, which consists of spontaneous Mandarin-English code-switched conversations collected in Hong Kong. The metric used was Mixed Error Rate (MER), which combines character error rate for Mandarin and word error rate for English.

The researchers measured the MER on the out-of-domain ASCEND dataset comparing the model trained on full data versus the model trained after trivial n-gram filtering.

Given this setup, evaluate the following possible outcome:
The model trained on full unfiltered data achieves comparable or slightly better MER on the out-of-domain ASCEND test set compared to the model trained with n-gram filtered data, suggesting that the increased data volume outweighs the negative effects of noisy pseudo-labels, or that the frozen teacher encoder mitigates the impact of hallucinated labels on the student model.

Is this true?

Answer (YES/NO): NO